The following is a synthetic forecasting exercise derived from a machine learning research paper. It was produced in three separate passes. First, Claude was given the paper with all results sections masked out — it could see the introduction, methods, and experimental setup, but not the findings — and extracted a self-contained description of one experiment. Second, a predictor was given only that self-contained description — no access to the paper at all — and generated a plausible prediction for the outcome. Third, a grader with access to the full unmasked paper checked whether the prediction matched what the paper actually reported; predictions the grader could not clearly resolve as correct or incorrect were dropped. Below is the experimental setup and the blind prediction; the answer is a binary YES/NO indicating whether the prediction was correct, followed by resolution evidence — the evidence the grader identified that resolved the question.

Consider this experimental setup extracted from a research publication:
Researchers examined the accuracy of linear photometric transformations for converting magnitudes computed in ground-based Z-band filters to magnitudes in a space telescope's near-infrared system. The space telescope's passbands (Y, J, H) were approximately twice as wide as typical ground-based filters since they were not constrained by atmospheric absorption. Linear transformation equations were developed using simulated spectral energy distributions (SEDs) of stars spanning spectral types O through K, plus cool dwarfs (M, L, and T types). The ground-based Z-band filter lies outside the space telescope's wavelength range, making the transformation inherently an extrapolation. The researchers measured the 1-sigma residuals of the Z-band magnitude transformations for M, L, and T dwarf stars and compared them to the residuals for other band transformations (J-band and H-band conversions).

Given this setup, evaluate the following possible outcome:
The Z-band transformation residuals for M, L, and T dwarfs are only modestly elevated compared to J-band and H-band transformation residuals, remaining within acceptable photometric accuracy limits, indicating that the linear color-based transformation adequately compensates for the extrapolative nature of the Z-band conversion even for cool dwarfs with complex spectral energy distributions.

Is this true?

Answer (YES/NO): NO